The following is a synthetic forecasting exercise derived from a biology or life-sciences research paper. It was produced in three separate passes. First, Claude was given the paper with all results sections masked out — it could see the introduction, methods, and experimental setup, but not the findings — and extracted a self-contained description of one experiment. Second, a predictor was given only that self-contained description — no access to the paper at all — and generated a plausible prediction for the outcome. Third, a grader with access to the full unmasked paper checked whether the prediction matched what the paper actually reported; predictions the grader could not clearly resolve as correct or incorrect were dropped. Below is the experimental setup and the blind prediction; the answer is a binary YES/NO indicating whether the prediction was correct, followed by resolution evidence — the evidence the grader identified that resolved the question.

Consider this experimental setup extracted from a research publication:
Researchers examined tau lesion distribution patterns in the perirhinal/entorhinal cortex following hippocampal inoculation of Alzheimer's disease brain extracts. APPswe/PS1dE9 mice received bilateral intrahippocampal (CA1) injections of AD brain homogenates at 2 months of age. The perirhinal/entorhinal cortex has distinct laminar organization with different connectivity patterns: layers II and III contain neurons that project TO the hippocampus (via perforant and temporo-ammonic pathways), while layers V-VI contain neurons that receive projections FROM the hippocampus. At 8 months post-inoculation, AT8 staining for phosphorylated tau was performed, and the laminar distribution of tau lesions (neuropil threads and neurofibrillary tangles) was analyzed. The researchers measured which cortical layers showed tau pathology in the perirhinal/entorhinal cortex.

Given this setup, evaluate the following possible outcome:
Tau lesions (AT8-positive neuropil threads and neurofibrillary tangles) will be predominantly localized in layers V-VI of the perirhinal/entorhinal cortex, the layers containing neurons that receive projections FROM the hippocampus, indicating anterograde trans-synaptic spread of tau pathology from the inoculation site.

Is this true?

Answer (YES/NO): NO